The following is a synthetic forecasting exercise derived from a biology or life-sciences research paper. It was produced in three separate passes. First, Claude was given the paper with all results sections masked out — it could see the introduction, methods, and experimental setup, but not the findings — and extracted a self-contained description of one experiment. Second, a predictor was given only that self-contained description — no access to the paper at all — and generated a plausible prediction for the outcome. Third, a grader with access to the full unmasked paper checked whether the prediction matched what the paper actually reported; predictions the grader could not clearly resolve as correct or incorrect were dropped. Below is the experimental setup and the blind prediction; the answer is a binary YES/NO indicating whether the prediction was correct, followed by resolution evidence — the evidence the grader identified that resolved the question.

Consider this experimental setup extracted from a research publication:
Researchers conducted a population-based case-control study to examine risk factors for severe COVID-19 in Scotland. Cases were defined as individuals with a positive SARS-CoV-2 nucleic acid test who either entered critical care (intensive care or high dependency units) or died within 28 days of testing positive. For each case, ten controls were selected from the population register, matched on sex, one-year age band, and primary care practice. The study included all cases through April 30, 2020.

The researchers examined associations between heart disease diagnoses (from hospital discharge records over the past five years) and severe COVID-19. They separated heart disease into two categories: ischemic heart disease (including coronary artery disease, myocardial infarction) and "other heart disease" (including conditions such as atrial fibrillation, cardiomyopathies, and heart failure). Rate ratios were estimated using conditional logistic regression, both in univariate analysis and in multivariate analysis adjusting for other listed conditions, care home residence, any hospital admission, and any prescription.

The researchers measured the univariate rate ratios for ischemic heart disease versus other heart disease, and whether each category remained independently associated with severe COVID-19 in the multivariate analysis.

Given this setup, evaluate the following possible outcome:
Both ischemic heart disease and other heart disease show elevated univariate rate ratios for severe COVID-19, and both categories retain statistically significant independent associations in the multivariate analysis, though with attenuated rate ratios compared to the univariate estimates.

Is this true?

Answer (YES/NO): NO